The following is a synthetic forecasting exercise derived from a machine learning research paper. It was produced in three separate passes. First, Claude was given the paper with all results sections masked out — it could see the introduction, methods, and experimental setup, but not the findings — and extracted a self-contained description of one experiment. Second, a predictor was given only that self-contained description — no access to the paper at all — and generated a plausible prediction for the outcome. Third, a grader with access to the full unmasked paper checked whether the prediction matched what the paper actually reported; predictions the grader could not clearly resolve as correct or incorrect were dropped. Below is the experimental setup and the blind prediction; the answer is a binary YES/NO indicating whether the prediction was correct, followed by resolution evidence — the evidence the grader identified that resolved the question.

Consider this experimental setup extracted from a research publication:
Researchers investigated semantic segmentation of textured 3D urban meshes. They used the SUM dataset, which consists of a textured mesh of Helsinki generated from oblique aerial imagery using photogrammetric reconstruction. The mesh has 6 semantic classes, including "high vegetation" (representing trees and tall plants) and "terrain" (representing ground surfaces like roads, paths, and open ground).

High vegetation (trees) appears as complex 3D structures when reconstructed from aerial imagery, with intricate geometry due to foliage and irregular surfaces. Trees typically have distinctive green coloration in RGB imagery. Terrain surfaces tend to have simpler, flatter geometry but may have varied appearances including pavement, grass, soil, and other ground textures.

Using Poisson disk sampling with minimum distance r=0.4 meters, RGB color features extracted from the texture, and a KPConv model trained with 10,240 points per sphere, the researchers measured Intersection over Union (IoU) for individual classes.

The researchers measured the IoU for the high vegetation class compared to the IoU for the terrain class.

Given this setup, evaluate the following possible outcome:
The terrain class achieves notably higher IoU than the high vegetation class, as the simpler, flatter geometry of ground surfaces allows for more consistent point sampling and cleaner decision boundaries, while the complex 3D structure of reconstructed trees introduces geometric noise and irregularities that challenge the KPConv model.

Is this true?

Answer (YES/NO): NO